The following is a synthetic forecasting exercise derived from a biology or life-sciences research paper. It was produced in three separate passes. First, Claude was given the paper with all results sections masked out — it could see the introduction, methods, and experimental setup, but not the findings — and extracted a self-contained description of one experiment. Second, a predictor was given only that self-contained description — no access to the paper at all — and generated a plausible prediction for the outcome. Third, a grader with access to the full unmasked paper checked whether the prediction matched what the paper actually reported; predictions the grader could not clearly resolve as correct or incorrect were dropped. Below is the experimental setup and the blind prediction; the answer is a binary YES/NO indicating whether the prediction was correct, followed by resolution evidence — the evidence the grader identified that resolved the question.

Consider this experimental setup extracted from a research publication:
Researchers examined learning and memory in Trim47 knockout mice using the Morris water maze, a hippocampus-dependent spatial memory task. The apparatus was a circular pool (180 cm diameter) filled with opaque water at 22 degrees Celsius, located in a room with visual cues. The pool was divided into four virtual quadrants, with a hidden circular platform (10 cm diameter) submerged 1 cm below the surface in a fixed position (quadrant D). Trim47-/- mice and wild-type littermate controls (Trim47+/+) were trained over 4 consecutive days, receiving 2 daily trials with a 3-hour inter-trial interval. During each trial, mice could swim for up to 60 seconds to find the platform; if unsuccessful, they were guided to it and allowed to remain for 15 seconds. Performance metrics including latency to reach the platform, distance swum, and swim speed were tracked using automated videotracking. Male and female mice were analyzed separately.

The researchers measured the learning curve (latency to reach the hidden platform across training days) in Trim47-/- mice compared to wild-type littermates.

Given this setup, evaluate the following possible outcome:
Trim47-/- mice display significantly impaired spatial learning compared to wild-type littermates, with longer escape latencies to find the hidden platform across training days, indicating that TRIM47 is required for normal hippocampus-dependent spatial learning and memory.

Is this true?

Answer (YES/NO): YES